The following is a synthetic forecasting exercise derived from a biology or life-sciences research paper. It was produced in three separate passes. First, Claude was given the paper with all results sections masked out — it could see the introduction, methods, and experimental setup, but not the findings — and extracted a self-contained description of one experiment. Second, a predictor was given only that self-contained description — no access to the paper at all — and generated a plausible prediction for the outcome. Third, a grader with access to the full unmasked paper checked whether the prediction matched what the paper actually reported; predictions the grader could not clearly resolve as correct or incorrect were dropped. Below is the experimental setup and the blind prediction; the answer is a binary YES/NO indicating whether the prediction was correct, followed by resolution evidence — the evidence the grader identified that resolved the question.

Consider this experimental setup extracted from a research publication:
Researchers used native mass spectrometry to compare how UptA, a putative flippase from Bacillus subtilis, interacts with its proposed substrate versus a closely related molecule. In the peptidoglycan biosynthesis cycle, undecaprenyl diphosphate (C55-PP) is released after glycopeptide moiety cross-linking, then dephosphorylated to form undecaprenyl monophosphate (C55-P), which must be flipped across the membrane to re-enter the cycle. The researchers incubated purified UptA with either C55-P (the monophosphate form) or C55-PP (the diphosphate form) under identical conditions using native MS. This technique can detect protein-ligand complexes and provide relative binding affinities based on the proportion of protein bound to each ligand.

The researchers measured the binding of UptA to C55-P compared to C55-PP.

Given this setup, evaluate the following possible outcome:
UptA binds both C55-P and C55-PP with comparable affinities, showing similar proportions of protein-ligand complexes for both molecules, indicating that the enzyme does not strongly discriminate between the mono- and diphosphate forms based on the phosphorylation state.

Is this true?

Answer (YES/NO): NO